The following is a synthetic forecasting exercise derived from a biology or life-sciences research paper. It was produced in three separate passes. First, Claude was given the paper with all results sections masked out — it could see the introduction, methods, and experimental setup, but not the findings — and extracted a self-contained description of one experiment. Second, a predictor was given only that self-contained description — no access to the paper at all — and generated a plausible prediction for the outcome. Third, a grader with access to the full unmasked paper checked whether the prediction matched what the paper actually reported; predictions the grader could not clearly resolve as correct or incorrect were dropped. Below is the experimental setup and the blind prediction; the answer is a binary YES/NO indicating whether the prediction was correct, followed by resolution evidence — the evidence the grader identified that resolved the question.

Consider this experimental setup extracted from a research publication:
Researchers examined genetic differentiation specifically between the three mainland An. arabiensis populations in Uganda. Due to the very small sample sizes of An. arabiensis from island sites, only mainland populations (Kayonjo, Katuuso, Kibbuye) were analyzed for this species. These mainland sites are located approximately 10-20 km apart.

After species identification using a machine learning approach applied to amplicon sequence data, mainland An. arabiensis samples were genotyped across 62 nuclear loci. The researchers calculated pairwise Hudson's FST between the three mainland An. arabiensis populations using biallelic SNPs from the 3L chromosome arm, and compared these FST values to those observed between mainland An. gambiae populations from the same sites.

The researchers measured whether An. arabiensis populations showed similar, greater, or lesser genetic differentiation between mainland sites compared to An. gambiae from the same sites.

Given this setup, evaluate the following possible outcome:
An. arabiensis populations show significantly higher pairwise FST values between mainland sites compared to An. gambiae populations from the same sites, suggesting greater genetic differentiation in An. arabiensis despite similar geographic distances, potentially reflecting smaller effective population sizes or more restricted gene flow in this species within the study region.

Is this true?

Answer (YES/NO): NO